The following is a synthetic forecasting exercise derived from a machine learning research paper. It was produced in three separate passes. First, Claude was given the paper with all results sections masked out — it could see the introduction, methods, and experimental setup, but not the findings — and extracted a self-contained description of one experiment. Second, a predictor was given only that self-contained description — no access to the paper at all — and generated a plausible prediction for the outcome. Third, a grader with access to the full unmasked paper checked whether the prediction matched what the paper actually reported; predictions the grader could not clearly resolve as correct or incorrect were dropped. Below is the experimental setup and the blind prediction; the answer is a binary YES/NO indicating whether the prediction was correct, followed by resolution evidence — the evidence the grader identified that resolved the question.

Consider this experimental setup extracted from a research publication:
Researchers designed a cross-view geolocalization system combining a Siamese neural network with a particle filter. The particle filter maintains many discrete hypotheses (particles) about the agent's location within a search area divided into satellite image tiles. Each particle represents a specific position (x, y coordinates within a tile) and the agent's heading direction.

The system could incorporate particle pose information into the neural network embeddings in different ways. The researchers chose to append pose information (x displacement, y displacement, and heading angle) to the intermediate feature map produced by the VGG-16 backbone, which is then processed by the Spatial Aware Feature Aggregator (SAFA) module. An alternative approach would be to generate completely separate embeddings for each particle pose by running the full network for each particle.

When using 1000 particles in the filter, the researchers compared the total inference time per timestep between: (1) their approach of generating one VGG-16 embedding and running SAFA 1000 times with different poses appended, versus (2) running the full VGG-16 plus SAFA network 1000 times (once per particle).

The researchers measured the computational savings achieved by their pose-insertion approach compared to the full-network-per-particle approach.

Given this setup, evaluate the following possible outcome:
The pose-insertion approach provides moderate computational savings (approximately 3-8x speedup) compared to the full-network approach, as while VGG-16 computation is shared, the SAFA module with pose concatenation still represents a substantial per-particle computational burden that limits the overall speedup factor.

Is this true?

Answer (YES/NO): NO